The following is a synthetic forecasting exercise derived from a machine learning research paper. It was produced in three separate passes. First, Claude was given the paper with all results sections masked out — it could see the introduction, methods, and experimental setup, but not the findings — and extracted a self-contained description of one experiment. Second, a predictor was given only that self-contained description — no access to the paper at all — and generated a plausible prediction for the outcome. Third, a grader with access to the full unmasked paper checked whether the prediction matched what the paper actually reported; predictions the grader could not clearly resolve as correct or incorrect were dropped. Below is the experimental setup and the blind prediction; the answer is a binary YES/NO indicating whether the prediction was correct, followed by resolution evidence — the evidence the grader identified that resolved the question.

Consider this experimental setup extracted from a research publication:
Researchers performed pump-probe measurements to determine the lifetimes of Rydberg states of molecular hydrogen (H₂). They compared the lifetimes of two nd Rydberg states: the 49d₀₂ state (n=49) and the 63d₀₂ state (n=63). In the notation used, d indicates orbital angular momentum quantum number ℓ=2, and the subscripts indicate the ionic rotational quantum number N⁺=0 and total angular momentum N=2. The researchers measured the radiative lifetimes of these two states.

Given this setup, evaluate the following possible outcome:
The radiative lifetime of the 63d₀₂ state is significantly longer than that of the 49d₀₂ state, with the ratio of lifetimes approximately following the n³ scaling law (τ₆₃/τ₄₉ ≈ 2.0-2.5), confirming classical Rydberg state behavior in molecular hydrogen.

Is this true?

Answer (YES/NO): NO